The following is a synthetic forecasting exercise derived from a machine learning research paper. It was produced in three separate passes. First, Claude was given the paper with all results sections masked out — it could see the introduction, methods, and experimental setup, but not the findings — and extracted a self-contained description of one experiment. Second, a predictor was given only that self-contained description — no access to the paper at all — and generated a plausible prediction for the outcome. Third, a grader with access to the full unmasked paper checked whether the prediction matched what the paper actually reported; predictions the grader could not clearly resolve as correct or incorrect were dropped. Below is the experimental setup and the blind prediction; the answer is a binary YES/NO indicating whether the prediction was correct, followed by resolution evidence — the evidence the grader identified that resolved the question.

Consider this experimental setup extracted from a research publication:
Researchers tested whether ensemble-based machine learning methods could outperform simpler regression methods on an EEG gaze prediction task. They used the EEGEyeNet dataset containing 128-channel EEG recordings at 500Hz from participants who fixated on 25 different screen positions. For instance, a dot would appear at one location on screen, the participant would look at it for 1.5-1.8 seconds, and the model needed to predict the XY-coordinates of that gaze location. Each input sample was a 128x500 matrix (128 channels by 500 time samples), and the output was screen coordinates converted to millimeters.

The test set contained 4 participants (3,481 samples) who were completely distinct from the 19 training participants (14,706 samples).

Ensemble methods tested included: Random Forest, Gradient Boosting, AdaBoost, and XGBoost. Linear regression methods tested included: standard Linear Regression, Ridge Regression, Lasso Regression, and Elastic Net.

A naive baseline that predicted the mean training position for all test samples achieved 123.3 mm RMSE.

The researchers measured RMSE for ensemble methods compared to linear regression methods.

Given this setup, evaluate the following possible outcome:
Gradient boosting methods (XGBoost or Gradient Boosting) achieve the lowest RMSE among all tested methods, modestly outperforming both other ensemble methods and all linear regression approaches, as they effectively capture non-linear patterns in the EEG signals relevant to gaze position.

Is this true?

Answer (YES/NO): NO